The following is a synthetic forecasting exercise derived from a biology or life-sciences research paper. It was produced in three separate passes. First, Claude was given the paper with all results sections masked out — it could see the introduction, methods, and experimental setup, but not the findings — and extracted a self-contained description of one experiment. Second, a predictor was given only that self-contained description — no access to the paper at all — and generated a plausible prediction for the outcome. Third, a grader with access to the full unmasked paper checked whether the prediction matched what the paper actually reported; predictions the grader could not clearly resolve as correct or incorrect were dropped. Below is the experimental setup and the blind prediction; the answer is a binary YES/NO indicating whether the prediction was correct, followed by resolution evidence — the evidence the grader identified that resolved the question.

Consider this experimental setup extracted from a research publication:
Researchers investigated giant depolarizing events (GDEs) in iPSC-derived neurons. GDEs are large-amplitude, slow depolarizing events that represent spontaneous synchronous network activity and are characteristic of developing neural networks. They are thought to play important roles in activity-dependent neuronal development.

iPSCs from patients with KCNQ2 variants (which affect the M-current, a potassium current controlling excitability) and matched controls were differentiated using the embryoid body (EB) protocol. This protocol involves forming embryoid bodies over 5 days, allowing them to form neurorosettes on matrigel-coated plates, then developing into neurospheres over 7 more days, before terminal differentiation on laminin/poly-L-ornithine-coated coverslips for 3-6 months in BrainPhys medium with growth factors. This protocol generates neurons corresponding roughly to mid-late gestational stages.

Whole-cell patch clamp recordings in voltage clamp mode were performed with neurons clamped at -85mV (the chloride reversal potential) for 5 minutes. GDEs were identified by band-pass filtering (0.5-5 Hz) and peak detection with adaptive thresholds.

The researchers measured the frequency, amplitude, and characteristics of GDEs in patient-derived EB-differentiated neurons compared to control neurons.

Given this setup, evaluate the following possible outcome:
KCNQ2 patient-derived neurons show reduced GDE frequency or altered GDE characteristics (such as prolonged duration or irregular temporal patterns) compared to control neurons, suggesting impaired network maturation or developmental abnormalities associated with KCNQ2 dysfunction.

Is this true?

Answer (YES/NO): NO